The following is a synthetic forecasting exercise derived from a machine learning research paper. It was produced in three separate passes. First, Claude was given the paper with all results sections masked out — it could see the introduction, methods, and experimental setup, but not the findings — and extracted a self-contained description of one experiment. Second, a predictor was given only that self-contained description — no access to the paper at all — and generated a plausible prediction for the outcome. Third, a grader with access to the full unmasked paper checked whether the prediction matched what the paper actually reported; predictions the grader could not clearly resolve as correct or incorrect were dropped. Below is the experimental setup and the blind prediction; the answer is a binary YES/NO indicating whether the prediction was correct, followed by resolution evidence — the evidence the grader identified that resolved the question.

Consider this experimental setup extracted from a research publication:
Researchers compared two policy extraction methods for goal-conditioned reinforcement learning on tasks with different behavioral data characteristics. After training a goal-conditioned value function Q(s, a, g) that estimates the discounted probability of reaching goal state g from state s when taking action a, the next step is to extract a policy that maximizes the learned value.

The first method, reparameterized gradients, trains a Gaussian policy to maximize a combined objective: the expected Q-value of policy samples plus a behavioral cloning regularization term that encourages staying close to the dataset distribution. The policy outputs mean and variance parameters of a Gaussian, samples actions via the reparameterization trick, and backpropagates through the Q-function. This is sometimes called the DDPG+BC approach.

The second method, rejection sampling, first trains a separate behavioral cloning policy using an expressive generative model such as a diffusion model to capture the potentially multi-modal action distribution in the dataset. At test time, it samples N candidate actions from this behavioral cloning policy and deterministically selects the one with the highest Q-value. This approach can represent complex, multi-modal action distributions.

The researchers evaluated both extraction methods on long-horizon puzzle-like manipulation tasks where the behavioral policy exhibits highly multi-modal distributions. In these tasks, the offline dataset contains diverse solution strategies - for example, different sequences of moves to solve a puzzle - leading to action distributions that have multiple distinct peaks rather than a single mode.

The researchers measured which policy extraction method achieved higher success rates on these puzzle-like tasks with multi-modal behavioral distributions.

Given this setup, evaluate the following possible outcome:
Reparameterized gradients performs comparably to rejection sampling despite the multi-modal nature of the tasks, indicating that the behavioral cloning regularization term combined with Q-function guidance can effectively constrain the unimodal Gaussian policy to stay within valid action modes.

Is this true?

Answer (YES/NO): NO